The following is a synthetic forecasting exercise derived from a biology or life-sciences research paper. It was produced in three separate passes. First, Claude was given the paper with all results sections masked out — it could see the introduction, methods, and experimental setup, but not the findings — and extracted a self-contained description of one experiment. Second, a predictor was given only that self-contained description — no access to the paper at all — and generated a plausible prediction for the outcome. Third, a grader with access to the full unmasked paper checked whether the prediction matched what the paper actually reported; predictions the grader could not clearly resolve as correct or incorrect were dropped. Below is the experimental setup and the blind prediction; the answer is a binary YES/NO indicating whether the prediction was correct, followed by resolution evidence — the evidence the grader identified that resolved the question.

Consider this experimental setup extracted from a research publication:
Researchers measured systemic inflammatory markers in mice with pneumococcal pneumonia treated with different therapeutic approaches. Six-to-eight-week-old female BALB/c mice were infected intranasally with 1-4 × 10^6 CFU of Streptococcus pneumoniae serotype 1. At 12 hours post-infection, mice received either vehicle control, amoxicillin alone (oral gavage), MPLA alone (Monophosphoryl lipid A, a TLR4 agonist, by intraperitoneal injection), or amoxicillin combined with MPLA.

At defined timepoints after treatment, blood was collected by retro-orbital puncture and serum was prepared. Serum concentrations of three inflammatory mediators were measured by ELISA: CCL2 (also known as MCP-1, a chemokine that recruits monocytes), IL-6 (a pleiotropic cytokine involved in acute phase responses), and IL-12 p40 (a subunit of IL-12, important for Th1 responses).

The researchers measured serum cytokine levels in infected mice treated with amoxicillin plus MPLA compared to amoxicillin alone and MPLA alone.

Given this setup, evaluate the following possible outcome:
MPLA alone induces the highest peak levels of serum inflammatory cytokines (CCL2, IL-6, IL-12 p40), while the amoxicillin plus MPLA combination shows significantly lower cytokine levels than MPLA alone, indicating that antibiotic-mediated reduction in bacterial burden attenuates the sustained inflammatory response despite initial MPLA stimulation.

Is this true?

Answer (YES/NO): NO